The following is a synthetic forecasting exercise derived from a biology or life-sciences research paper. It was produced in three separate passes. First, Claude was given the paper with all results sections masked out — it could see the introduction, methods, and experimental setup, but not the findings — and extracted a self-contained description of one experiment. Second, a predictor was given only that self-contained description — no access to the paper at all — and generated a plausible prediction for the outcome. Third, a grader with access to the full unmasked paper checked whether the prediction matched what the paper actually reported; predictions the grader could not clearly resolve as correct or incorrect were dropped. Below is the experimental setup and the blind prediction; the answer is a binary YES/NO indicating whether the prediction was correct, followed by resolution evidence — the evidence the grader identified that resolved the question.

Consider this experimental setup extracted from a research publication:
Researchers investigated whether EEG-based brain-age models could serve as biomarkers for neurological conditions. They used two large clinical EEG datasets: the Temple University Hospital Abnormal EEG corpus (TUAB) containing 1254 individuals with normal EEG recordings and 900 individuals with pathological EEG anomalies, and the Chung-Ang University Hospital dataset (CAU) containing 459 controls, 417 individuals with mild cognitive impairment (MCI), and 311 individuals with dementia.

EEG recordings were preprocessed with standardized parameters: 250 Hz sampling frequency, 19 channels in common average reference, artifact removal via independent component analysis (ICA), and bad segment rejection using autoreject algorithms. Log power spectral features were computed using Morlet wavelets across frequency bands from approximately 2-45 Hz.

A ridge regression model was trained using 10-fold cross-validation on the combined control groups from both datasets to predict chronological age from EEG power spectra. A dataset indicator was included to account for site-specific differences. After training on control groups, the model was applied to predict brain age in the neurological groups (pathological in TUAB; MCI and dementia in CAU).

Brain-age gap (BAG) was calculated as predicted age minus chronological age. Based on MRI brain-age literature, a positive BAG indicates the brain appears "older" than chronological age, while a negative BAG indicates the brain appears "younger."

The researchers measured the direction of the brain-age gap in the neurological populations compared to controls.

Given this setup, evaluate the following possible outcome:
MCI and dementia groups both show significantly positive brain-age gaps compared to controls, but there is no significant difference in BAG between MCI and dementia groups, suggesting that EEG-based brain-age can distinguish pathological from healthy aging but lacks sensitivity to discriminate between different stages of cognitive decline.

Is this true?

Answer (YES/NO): NO